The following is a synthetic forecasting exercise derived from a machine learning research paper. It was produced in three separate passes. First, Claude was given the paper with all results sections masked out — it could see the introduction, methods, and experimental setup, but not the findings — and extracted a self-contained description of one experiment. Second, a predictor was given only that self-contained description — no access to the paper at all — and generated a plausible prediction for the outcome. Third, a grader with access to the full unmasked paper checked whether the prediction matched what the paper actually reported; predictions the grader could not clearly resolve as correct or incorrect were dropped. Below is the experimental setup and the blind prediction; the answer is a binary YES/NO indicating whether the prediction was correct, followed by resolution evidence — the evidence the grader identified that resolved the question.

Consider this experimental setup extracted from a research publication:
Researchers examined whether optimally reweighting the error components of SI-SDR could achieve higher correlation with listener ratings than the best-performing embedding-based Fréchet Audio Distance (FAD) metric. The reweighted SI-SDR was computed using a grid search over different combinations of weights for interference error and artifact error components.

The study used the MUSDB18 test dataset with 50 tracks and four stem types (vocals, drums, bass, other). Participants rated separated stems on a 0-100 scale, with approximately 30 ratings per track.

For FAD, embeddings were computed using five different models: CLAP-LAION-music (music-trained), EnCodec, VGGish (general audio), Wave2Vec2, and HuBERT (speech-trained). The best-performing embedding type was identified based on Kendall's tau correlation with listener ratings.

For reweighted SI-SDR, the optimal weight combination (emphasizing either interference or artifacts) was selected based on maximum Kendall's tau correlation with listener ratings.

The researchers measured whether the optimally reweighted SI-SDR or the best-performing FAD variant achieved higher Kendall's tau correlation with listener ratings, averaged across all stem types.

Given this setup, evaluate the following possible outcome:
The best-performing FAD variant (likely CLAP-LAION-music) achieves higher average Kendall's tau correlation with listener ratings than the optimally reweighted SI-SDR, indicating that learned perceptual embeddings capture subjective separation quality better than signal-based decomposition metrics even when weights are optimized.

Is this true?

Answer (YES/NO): NO